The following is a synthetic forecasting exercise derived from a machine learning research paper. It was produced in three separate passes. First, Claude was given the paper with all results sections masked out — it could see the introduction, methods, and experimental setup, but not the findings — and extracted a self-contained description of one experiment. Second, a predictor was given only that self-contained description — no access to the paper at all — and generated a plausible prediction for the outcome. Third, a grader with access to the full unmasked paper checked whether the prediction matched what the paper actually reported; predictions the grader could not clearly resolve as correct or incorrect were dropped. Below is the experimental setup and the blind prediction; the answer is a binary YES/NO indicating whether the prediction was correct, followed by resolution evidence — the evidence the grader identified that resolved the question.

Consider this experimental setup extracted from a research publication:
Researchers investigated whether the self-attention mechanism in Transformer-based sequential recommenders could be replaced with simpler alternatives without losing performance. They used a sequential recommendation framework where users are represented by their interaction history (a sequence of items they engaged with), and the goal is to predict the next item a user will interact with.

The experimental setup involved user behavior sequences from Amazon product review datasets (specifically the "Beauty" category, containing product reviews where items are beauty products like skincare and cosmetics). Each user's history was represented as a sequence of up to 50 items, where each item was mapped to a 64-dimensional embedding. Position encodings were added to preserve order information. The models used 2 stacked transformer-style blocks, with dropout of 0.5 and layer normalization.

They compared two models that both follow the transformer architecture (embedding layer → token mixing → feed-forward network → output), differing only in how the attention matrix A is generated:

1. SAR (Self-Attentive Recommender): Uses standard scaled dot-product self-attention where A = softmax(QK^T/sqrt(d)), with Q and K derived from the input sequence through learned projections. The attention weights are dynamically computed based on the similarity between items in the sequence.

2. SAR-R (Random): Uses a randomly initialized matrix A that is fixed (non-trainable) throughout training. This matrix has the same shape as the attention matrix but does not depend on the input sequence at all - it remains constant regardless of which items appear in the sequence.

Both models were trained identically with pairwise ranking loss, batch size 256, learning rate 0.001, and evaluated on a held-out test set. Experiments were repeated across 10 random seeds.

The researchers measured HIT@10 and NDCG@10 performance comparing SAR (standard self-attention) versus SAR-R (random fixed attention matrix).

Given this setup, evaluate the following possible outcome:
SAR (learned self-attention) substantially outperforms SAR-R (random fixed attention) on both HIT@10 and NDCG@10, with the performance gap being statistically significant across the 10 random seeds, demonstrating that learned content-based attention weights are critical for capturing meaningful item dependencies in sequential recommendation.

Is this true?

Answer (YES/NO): NO